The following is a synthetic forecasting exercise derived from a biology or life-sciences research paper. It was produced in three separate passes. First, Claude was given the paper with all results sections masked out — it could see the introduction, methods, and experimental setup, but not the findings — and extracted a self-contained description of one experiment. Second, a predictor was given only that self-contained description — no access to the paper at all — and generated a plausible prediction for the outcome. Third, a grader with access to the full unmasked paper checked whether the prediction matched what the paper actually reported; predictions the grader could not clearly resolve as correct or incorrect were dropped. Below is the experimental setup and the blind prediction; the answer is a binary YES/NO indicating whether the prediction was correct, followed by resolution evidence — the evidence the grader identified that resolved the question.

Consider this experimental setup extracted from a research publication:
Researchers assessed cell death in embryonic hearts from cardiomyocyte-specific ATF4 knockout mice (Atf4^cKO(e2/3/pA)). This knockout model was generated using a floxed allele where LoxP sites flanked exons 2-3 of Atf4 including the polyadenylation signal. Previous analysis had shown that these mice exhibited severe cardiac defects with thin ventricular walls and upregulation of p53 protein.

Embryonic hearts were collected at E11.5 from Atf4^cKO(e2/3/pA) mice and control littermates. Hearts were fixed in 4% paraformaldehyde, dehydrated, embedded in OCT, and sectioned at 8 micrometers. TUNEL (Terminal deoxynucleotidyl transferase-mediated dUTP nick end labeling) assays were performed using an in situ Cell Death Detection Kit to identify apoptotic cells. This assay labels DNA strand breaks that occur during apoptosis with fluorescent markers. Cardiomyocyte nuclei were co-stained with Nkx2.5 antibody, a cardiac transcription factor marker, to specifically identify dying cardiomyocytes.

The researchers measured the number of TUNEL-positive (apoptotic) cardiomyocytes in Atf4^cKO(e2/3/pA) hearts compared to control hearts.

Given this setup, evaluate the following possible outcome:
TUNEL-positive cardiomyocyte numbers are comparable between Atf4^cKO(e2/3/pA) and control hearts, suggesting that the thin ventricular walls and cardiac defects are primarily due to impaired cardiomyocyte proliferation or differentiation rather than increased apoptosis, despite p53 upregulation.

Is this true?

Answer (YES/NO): YES